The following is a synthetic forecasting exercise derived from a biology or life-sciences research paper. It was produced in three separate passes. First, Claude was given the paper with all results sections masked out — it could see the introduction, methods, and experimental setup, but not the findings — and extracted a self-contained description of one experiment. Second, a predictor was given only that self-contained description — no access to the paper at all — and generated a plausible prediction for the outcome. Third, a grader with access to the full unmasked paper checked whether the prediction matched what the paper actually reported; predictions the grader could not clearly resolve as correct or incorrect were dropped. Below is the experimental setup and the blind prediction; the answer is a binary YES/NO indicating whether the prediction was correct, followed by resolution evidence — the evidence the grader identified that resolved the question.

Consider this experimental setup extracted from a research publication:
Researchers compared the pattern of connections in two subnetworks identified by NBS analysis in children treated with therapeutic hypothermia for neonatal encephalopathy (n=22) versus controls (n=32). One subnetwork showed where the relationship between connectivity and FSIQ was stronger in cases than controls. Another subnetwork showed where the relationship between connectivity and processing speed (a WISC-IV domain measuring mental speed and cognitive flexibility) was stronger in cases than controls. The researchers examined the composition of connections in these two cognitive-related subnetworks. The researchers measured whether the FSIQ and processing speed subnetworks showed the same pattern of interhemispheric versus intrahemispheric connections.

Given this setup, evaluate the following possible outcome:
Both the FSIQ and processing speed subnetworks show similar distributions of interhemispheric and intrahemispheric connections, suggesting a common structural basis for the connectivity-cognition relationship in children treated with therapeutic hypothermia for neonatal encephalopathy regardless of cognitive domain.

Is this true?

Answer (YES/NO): NO